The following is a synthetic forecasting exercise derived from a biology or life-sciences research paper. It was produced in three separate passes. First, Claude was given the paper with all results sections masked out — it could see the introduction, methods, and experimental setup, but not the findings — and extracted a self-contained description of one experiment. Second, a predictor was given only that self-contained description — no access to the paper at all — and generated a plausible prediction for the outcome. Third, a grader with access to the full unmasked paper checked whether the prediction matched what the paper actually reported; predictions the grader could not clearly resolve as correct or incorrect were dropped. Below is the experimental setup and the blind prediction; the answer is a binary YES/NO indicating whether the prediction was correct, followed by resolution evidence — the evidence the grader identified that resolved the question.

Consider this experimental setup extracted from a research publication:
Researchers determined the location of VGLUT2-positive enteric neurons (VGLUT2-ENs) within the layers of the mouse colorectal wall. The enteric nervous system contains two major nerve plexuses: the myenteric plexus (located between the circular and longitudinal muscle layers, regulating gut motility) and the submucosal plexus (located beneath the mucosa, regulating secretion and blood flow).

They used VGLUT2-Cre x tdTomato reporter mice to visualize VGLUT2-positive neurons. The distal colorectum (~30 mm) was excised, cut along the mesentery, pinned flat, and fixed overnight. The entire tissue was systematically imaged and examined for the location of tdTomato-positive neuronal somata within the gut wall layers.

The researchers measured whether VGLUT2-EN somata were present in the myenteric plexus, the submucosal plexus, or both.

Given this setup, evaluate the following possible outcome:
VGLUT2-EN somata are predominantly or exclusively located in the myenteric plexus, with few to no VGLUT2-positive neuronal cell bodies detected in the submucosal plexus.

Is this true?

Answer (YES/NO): YES